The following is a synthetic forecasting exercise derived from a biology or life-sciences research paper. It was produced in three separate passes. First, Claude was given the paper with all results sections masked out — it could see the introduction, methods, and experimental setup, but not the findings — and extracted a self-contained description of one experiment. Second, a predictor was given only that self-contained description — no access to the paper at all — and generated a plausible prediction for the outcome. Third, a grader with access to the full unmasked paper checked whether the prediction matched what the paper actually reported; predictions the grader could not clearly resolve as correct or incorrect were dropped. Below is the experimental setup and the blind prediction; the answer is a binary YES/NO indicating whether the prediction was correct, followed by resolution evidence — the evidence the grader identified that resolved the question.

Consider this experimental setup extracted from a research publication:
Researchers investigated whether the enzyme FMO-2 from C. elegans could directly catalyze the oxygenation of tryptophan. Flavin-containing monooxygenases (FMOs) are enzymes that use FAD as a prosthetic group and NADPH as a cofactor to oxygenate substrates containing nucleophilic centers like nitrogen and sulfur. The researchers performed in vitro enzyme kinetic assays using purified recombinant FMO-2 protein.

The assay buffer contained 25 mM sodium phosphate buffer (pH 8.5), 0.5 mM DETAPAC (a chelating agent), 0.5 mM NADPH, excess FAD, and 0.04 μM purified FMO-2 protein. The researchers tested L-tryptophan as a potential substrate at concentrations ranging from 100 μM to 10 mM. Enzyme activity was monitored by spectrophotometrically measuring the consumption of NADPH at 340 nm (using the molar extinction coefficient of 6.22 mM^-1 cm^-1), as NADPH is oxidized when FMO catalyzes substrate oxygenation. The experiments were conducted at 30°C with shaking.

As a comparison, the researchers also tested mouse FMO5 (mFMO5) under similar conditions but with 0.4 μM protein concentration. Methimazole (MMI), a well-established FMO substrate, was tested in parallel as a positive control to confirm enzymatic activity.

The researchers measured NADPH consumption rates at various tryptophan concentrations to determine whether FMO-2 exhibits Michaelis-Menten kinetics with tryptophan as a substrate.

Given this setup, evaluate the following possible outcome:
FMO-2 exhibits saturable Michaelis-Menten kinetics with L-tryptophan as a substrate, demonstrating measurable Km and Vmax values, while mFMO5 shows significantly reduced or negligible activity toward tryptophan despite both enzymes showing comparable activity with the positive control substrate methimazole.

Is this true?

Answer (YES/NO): NO